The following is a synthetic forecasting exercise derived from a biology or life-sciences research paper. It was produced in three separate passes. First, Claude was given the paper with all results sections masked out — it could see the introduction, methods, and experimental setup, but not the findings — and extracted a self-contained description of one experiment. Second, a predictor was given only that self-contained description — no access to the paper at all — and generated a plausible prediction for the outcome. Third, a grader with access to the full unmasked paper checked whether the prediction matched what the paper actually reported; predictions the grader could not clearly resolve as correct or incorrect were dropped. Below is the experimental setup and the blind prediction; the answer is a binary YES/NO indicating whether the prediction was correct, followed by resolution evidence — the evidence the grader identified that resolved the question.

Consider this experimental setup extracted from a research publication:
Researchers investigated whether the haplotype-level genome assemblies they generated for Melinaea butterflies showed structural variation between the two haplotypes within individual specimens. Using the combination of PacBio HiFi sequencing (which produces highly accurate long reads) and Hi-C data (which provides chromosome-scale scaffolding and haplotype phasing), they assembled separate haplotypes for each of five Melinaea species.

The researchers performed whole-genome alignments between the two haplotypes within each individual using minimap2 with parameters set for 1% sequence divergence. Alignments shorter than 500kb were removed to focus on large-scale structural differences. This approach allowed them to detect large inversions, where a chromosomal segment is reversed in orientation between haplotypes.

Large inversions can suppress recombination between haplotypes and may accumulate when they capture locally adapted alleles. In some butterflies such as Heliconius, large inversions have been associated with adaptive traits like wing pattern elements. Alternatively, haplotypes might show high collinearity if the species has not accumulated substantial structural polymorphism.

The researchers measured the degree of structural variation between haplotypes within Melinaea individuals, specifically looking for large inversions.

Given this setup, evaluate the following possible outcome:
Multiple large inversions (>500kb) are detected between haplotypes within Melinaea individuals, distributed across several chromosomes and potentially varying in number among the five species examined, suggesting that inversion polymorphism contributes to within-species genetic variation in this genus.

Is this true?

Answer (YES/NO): NO